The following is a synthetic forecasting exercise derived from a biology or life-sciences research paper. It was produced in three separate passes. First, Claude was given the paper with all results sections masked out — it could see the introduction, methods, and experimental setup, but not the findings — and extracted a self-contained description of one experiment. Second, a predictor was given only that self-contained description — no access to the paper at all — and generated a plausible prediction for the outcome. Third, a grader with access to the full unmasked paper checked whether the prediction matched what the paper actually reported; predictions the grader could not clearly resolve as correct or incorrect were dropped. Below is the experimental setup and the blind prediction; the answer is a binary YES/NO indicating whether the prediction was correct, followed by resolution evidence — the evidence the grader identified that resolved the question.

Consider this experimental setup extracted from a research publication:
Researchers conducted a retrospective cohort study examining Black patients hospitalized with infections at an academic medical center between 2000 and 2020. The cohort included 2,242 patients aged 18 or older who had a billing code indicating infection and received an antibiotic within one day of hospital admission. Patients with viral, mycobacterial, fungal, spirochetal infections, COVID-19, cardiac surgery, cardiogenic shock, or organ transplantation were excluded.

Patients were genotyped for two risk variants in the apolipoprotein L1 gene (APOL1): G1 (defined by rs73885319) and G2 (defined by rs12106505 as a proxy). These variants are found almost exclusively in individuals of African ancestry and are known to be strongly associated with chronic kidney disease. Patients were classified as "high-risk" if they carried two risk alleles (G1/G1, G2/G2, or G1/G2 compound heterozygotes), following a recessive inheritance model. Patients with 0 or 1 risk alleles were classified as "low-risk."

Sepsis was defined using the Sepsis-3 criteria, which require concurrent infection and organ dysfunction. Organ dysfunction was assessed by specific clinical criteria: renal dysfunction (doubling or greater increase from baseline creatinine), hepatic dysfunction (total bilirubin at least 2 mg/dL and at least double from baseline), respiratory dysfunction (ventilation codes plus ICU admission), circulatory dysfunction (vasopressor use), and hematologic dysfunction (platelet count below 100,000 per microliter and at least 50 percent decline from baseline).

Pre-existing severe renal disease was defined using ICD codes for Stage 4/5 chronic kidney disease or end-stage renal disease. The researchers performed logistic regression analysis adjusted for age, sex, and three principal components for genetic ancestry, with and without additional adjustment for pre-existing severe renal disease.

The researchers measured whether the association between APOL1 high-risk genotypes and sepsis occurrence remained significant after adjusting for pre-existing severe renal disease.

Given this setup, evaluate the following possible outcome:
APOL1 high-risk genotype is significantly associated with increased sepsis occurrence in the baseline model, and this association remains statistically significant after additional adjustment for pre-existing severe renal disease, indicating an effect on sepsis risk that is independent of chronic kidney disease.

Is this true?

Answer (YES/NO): NO